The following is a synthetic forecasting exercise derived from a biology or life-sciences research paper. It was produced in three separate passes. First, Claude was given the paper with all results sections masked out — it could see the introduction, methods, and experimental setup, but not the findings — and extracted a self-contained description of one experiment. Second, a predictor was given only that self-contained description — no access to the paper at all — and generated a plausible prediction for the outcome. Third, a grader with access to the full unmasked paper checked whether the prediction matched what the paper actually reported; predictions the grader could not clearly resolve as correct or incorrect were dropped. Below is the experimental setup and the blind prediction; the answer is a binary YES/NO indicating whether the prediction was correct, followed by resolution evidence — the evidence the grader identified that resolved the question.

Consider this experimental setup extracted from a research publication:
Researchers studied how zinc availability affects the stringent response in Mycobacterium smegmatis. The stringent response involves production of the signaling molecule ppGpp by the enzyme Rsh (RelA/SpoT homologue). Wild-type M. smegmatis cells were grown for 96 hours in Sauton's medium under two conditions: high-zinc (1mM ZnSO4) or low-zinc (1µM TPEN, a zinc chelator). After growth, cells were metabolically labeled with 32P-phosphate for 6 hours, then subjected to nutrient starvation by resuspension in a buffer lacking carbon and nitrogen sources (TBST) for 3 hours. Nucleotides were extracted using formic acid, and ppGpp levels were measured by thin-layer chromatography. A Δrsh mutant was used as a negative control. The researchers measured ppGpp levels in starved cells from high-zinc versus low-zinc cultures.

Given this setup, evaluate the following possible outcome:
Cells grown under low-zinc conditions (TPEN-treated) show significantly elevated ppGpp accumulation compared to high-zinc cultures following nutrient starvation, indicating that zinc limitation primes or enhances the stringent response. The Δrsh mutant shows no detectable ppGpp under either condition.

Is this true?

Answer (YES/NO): NO